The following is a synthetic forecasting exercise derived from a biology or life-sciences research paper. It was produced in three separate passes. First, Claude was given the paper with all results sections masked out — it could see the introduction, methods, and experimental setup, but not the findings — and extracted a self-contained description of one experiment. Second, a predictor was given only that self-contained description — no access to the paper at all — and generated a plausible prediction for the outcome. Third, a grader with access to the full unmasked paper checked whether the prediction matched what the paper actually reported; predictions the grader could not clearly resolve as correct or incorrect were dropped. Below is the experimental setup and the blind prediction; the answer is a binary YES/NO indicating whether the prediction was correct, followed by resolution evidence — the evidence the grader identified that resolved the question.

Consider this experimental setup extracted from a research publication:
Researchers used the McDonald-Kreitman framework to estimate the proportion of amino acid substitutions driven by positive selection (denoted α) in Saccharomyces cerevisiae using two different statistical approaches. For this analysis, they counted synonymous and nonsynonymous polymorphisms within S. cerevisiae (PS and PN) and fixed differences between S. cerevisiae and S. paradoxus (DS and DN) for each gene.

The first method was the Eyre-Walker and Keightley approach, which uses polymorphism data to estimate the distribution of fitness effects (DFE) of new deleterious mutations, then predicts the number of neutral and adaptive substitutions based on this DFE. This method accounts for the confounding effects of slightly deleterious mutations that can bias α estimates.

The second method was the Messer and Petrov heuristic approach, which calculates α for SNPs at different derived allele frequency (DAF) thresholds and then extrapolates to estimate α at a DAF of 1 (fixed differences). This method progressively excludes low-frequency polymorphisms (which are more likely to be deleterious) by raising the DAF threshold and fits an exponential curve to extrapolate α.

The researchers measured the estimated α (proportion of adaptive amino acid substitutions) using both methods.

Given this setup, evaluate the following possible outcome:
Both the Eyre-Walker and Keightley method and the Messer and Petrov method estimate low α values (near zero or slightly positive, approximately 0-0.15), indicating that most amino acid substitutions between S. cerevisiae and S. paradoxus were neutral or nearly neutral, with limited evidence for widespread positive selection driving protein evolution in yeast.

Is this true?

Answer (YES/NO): NO